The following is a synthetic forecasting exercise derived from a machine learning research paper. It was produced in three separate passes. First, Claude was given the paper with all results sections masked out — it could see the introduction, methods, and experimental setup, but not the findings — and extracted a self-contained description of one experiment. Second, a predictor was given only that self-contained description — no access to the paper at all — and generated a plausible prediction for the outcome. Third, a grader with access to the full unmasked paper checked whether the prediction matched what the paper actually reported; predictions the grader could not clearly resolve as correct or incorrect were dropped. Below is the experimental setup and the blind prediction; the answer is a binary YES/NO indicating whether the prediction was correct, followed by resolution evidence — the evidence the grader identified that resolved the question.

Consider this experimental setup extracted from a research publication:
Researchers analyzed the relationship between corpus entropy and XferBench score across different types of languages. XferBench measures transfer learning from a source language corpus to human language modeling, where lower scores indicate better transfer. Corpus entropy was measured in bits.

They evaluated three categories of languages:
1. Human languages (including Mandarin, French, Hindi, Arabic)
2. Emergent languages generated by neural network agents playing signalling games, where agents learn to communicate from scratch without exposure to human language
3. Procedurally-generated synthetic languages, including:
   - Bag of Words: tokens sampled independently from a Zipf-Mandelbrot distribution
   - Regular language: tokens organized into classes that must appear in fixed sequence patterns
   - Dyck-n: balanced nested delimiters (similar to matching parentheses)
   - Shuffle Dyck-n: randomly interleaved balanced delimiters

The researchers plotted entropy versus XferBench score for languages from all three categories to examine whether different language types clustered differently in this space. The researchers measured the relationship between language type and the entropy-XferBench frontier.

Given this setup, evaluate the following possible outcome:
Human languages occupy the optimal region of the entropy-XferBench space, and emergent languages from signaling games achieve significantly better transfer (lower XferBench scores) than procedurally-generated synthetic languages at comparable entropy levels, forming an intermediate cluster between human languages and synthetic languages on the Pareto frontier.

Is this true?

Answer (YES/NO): NO